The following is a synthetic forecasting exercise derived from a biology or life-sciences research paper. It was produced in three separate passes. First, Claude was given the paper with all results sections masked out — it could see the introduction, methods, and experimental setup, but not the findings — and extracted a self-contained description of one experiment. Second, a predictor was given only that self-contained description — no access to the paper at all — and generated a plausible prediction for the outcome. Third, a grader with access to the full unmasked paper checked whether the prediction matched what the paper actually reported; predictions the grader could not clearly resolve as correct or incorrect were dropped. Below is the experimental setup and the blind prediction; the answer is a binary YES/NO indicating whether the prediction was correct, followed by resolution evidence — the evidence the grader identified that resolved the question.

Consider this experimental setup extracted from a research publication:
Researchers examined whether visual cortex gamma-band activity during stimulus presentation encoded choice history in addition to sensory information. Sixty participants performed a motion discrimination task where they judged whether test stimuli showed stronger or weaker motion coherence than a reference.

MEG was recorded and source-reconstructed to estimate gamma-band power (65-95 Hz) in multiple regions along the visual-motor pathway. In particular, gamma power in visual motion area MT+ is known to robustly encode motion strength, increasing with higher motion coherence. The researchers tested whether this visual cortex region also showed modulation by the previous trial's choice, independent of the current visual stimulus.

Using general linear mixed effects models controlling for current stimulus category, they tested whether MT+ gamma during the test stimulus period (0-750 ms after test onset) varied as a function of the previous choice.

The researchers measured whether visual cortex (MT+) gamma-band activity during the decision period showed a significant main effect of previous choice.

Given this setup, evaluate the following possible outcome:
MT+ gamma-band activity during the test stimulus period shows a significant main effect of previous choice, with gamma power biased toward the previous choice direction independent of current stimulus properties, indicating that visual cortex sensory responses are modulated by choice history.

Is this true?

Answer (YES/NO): NO